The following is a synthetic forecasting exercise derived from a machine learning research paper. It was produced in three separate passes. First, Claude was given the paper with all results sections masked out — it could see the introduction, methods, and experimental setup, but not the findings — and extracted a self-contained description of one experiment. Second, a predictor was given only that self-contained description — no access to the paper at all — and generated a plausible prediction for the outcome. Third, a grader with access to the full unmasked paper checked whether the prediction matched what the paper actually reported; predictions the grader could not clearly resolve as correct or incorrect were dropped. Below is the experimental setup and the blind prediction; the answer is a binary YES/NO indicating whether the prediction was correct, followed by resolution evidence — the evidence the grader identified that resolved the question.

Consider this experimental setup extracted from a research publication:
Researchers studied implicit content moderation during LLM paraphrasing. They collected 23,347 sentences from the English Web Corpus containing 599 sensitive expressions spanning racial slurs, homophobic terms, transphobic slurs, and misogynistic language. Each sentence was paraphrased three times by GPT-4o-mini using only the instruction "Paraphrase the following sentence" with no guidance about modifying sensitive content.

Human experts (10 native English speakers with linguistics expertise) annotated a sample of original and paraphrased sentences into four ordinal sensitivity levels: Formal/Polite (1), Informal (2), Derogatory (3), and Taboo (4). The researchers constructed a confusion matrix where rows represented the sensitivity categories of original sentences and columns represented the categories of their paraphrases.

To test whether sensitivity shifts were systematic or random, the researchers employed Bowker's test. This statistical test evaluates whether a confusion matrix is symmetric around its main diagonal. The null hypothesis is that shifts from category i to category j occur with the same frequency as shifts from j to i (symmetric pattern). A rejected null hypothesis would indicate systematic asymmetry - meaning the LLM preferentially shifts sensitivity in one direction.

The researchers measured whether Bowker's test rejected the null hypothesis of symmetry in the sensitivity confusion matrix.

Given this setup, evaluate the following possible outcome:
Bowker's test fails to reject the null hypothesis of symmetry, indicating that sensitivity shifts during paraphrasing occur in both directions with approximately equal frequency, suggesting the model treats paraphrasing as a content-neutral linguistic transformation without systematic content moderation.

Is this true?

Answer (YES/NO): NO